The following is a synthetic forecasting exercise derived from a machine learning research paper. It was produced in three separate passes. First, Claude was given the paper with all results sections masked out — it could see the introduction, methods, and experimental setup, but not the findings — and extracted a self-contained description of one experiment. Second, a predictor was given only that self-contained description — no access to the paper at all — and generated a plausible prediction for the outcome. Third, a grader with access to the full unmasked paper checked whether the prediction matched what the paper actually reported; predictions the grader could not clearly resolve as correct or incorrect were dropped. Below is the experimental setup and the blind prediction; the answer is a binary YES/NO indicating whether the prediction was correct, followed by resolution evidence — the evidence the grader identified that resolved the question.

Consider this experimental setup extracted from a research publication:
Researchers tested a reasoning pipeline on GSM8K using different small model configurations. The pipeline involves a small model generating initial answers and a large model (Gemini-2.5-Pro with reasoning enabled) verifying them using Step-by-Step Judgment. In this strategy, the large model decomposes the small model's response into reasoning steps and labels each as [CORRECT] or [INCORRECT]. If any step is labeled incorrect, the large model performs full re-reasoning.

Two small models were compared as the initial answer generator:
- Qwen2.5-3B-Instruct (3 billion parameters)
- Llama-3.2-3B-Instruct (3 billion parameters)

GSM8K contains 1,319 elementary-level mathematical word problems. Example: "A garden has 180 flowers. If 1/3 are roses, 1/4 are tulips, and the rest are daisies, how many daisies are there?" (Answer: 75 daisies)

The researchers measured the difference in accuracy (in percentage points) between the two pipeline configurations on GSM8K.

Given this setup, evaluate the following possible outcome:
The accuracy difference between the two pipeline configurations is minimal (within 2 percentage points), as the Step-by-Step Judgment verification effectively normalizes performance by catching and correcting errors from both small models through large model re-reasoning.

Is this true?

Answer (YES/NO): YES